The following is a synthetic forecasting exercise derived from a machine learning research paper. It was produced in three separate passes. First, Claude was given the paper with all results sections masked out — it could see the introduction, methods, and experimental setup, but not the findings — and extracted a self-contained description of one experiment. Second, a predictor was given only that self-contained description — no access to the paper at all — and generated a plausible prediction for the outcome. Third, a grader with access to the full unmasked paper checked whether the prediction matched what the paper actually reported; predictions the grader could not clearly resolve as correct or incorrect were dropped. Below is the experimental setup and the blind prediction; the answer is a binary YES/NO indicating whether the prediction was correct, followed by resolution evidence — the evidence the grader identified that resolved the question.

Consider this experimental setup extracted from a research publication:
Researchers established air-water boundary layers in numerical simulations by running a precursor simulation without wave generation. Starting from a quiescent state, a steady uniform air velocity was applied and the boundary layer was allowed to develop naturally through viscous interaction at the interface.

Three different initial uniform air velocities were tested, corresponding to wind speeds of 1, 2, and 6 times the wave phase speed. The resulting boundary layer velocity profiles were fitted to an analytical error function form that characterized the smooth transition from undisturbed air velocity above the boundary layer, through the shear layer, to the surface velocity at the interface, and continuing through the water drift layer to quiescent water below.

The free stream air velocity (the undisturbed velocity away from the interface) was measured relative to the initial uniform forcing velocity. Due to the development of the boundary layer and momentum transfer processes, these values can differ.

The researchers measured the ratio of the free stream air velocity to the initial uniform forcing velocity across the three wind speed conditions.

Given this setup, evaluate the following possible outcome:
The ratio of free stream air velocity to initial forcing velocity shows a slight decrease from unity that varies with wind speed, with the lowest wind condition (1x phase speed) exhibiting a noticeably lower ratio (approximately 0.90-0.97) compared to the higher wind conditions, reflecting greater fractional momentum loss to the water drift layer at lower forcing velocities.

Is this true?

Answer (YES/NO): NO